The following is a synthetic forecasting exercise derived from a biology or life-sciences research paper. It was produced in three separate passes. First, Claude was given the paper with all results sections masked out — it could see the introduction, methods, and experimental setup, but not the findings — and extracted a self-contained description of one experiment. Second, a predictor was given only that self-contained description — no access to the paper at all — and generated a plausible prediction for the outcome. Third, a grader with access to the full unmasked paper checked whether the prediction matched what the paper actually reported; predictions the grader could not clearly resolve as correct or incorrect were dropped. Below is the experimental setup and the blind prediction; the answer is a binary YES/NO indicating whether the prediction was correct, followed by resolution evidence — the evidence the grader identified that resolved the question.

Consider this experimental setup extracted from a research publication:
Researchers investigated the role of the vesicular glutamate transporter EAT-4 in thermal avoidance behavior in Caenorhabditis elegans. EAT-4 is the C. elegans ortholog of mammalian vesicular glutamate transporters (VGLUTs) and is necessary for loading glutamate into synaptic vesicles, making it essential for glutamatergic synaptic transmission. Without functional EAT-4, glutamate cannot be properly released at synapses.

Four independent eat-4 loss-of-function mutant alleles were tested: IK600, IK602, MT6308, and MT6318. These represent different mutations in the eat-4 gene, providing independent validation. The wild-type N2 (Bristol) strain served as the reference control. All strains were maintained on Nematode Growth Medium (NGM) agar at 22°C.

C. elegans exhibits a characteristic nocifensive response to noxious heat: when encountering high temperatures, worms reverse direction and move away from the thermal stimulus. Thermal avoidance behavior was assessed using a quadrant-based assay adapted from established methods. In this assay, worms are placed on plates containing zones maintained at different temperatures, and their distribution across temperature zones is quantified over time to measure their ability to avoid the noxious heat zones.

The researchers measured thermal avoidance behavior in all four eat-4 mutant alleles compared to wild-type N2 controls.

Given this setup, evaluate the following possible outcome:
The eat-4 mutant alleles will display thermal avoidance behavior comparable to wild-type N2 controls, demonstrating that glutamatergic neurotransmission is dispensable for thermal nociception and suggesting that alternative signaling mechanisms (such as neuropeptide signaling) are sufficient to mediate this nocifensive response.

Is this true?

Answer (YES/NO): NO